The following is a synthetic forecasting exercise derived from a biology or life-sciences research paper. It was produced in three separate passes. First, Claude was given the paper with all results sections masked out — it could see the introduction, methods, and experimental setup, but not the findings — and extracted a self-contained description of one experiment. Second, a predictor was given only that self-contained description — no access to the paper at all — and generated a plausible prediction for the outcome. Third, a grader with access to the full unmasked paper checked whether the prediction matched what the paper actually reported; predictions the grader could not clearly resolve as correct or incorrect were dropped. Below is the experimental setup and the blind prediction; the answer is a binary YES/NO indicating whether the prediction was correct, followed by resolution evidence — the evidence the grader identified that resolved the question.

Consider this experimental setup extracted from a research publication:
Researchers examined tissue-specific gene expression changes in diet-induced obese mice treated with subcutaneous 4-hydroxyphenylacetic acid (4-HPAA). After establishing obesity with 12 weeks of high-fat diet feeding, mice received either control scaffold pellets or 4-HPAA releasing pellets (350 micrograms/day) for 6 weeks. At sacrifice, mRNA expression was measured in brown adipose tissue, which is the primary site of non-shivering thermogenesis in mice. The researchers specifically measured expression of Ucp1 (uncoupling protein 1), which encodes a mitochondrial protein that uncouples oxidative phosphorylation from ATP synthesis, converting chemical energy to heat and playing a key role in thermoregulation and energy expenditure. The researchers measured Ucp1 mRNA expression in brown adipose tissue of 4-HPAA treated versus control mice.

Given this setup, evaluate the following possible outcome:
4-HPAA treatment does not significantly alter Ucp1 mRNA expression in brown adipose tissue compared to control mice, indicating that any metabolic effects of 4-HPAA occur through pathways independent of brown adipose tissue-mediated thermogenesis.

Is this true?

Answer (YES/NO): NO